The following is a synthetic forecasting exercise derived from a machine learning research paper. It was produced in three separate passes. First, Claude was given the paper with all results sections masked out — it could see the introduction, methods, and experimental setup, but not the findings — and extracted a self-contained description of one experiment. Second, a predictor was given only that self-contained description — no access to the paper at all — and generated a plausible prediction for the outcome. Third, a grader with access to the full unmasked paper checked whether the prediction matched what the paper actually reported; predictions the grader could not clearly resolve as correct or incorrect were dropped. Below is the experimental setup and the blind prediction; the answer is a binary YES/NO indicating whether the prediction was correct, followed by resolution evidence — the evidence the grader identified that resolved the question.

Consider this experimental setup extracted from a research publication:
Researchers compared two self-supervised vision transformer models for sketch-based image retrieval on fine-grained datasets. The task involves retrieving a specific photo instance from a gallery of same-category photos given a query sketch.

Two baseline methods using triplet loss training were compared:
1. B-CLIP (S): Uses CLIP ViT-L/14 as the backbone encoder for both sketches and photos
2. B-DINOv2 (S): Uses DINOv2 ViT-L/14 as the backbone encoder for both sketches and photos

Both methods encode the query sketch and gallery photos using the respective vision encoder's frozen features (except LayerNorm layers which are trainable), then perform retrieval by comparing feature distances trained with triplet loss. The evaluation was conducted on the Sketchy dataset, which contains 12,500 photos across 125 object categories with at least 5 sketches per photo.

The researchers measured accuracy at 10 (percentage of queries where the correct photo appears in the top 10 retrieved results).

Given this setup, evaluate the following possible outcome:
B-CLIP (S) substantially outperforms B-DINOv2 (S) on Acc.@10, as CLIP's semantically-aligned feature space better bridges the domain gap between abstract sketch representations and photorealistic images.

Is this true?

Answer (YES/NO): NO